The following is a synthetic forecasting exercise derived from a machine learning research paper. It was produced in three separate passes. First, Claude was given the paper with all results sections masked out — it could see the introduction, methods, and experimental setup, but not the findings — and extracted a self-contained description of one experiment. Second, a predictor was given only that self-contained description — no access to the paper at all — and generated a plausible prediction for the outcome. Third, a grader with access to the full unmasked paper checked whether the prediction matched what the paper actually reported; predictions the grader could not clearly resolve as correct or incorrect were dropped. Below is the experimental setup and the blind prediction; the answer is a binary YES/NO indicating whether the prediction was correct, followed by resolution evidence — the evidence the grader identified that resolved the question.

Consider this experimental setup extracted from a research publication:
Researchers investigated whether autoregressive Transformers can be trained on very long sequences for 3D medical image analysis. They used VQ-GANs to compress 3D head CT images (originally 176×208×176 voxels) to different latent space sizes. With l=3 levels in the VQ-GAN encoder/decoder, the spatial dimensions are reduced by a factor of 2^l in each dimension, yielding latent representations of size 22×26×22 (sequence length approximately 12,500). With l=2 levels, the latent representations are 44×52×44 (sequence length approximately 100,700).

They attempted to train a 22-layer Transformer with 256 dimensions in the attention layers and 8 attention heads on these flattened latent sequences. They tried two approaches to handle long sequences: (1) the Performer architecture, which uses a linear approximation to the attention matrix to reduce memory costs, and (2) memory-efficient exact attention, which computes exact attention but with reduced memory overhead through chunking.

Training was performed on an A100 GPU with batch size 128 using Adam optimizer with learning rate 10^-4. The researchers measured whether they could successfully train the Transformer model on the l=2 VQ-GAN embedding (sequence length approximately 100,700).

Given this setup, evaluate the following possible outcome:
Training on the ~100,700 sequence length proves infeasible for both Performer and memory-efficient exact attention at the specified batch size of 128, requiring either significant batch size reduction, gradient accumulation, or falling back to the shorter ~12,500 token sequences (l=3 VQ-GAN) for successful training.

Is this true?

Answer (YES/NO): YES